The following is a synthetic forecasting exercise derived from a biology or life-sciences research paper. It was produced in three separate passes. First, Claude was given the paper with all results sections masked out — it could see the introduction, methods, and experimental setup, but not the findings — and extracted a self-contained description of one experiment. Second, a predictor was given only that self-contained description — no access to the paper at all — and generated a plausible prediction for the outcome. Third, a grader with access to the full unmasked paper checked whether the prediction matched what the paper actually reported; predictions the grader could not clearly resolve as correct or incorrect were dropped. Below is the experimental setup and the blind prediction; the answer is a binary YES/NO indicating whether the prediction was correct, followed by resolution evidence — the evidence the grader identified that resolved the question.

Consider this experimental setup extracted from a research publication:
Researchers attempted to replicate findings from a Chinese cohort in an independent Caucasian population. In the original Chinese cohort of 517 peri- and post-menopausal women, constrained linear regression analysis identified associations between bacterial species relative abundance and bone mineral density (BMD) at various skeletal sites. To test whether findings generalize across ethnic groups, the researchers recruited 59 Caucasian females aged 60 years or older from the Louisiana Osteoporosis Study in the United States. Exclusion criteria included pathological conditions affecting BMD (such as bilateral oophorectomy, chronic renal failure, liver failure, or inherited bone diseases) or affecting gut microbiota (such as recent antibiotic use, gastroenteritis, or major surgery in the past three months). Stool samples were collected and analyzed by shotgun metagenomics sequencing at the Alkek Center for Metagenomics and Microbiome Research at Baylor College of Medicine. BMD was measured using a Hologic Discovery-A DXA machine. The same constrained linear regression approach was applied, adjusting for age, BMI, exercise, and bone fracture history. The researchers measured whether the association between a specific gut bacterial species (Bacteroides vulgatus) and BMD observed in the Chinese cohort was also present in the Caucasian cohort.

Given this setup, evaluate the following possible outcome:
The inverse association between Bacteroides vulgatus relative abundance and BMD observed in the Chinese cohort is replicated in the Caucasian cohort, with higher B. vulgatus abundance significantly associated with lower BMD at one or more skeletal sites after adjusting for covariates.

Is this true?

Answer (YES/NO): YES